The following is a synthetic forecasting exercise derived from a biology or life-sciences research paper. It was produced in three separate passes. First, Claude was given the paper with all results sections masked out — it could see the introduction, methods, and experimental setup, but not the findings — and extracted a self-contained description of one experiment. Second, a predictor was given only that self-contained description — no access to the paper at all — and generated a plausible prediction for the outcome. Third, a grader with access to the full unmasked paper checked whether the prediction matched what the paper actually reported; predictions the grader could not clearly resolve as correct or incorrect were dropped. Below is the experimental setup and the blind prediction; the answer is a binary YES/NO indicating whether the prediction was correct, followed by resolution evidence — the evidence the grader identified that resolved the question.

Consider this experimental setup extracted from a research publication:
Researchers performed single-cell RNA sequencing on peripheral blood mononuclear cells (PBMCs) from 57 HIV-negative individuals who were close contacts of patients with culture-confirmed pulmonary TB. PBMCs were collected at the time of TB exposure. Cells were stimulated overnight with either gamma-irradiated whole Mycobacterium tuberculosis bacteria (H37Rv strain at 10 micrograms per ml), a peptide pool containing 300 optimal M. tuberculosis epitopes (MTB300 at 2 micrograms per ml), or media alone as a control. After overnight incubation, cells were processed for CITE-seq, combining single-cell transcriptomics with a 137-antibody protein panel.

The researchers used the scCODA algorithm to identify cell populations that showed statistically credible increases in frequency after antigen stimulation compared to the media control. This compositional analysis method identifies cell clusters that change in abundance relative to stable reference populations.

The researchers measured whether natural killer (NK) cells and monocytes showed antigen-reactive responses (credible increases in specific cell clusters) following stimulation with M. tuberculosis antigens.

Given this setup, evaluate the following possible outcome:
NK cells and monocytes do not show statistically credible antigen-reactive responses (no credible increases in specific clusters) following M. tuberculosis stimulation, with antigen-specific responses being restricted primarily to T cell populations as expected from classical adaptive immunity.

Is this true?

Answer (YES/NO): NO